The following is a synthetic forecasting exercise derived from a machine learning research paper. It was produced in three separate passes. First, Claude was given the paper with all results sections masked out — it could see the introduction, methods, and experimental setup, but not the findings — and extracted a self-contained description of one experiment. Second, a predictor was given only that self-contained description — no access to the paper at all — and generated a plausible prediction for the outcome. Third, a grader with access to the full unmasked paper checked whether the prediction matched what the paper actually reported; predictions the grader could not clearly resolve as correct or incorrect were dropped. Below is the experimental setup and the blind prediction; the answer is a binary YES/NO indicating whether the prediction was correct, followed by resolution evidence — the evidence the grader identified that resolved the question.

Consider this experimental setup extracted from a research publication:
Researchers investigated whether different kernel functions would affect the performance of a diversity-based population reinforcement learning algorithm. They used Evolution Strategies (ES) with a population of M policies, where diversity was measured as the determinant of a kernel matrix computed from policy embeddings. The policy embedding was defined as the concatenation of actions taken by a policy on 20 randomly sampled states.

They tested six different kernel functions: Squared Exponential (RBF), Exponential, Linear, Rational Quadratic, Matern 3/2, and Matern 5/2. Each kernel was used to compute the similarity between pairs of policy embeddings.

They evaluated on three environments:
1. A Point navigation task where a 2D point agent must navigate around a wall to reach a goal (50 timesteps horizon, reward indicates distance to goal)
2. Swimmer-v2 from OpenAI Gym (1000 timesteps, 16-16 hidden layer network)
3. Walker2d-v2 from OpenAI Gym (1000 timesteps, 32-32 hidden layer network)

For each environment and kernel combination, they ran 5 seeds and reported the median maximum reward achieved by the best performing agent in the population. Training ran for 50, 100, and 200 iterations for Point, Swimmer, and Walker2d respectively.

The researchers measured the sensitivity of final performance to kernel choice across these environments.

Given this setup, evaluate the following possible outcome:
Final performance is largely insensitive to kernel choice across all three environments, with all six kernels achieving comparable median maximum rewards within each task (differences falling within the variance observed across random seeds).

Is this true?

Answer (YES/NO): NO